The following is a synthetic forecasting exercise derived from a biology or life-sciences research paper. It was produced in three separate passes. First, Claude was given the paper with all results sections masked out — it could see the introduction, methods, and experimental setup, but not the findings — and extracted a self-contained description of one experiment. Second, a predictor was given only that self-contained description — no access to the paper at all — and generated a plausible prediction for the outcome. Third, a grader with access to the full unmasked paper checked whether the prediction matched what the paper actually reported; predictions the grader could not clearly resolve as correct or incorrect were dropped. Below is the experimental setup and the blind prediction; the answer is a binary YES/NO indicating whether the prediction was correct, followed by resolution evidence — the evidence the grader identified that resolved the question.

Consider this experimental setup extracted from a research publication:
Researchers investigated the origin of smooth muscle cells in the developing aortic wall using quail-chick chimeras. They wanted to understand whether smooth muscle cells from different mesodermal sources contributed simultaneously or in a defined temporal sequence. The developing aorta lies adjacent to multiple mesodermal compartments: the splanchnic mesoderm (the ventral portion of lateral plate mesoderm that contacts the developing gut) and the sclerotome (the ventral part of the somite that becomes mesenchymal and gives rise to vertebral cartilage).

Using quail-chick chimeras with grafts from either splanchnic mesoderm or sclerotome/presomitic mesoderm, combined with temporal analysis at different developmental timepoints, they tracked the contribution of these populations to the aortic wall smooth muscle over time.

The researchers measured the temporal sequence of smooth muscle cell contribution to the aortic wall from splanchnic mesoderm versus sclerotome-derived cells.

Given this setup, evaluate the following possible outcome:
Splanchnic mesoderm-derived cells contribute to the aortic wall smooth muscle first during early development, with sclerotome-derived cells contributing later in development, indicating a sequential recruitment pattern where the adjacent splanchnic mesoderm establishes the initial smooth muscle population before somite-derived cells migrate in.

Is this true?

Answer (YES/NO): YES